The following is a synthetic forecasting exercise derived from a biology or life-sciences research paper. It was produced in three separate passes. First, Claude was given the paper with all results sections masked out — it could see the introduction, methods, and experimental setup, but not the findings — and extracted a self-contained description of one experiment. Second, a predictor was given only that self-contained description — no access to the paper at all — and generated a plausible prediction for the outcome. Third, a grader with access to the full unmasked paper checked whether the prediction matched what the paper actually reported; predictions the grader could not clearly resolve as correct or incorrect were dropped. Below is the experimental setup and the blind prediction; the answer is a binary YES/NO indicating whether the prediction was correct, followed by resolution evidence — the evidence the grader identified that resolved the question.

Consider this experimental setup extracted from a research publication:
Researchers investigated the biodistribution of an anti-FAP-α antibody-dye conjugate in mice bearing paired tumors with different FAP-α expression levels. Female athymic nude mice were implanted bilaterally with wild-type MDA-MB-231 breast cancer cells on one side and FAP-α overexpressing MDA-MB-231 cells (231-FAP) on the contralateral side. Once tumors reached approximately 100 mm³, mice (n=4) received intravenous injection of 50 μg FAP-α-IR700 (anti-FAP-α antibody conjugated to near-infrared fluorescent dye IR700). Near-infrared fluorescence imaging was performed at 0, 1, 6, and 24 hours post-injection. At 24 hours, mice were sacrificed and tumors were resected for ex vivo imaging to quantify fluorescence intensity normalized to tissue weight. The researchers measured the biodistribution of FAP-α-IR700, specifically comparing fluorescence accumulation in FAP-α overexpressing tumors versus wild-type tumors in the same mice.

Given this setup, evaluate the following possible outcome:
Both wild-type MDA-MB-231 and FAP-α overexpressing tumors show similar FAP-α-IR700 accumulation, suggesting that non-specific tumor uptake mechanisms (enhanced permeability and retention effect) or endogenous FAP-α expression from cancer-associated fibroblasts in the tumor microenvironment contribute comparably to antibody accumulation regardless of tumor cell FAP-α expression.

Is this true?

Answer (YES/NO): NO